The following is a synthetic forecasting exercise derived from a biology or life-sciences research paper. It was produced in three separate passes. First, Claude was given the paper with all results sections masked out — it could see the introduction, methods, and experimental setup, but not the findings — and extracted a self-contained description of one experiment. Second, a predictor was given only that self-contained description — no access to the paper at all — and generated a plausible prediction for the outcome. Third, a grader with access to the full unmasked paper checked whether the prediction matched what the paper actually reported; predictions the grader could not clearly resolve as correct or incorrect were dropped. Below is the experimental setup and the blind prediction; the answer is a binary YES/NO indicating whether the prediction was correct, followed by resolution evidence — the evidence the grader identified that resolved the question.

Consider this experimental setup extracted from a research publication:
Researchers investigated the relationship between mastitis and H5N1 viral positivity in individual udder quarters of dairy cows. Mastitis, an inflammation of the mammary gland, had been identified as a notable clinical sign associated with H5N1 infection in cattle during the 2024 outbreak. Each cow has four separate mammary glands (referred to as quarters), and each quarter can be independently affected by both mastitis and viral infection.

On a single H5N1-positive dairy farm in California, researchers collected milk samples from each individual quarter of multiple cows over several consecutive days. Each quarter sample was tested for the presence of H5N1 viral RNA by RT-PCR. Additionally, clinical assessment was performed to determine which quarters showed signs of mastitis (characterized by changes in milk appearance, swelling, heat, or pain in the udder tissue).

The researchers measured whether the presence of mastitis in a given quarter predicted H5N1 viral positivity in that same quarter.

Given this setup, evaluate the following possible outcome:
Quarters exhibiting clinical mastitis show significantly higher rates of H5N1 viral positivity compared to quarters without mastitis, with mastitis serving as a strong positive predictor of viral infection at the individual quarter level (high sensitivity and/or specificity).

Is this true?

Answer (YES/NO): NO